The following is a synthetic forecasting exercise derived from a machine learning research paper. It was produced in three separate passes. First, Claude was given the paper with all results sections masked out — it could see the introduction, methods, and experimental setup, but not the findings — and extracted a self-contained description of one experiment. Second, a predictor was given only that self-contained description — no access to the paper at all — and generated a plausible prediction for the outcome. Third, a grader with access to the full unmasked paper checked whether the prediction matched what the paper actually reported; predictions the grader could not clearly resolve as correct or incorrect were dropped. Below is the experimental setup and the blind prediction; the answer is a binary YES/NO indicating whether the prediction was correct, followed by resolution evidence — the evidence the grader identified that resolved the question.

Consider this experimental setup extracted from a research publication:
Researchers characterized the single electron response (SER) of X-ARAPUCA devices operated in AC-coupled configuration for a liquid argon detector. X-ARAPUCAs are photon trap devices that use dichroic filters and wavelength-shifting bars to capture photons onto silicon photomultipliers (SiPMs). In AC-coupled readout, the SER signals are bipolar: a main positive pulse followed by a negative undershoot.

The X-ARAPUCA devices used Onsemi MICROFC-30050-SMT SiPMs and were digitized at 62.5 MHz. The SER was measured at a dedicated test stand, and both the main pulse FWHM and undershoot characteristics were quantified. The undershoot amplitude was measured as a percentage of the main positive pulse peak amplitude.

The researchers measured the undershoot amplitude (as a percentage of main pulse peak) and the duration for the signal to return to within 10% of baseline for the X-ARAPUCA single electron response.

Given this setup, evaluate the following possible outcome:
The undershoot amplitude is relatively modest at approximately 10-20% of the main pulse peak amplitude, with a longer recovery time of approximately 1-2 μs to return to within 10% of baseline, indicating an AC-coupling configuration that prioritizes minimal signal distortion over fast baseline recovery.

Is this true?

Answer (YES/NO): NO